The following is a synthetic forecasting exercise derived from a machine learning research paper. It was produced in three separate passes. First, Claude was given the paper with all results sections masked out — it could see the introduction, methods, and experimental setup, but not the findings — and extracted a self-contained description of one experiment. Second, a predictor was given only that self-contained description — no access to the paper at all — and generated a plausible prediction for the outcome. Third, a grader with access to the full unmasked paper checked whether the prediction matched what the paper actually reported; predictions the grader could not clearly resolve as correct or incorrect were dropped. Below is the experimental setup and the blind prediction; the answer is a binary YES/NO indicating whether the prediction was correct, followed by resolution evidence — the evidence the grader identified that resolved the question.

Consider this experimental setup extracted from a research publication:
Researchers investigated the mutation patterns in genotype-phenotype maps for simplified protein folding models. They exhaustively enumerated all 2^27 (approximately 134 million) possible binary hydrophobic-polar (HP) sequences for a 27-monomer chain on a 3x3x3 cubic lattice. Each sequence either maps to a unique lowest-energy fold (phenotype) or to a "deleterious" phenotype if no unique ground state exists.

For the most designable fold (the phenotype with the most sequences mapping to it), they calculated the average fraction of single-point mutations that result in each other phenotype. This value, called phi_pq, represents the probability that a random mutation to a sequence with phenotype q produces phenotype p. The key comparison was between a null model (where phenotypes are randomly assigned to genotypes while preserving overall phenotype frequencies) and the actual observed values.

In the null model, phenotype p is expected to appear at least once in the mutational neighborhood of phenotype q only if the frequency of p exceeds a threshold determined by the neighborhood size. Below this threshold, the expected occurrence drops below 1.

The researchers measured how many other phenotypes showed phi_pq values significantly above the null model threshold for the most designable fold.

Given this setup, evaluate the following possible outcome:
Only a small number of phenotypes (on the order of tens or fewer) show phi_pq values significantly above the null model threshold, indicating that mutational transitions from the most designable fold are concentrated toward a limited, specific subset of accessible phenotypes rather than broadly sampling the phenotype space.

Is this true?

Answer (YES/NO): NO